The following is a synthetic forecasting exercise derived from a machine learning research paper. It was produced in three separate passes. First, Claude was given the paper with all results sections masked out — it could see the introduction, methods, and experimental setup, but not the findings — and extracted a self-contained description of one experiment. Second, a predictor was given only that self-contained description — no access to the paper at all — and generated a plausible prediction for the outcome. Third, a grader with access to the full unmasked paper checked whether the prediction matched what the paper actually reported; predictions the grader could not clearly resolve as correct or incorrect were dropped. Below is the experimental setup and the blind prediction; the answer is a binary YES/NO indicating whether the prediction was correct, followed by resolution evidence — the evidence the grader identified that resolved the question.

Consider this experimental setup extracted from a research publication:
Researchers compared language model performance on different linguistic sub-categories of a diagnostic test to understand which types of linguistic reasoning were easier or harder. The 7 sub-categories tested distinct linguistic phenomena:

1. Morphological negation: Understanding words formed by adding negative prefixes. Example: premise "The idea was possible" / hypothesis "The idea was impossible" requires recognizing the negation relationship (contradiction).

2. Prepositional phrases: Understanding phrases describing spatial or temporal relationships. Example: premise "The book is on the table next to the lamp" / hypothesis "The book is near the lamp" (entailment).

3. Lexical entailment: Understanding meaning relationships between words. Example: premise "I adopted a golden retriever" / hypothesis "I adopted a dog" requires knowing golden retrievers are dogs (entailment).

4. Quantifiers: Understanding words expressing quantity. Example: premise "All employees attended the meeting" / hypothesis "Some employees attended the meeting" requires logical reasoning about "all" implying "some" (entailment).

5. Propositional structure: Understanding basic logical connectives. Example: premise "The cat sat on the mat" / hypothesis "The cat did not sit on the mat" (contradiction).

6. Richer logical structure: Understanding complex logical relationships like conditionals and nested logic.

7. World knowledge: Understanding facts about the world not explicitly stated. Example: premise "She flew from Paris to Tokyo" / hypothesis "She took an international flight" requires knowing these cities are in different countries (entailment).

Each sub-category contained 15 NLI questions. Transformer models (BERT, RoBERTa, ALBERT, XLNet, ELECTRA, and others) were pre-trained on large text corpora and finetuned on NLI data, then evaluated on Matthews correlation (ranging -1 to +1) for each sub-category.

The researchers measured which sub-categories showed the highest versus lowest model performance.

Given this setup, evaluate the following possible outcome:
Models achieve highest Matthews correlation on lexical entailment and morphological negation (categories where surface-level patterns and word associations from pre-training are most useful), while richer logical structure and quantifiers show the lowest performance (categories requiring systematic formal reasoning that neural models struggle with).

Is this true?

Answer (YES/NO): NO